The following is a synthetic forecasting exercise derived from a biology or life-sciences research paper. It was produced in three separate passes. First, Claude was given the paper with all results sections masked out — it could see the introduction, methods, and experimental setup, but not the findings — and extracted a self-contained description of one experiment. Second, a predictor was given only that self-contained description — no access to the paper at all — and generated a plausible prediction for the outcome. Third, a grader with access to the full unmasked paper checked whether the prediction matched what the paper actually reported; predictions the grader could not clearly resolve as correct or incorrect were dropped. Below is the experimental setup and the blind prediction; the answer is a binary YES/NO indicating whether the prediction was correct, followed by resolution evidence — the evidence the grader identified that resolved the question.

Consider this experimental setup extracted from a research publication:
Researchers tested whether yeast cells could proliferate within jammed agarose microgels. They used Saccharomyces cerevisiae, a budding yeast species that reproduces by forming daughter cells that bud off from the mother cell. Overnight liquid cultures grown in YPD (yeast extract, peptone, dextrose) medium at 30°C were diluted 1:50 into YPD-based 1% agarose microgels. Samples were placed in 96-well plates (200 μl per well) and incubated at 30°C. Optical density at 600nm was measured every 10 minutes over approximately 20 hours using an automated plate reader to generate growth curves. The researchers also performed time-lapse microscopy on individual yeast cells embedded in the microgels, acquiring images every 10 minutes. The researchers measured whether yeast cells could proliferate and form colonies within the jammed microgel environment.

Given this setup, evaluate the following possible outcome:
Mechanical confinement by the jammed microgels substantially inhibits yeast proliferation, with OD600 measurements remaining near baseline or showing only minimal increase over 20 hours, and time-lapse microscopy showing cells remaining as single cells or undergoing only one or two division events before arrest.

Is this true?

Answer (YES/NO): NO